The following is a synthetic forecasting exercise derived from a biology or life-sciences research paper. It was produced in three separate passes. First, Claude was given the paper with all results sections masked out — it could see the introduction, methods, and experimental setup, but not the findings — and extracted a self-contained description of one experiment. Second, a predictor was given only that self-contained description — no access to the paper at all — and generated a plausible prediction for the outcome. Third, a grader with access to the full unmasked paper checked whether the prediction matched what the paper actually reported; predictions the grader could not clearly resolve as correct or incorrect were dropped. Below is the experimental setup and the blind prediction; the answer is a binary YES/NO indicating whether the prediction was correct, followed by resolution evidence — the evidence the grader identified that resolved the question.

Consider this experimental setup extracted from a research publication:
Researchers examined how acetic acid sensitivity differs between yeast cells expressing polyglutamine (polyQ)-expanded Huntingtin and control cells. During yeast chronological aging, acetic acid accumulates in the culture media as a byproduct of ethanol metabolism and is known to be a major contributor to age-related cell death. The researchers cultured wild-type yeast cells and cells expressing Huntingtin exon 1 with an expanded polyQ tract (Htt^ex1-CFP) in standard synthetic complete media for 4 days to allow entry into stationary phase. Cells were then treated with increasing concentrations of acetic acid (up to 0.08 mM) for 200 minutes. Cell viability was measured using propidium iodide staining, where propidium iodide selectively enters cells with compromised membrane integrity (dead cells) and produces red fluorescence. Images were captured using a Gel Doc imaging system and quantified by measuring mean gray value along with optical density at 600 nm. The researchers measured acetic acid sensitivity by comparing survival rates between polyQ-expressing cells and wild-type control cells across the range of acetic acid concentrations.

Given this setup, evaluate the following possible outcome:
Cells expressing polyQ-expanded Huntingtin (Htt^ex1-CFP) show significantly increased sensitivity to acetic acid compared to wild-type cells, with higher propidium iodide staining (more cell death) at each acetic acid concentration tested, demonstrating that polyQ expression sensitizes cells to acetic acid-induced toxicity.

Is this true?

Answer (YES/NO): YES